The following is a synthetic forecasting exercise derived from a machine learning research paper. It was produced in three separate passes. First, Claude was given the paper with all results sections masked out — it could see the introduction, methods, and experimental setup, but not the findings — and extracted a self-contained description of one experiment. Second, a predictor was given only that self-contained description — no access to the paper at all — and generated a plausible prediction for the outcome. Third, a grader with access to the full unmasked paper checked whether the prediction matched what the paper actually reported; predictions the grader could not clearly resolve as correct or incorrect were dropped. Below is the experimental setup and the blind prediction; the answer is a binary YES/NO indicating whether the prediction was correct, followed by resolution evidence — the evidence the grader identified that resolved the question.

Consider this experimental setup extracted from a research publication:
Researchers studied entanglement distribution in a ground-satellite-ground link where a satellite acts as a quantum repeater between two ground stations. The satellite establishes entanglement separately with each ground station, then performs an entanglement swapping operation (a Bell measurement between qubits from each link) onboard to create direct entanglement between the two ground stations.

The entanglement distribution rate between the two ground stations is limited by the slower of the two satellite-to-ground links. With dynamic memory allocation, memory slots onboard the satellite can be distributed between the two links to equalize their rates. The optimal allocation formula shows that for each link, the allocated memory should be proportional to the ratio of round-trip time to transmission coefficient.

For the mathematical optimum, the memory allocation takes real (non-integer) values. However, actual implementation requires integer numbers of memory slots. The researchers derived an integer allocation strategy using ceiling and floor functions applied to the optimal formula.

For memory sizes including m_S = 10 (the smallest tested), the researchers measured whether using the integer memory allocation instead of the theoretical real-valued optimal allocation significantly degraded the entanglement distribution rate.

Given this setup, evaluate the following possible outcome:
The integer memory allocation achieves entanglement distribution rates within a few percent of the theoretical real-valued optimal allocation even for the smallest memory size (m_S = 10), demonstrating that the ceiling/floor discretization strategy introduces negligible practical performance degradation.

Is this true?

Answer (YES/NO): YES